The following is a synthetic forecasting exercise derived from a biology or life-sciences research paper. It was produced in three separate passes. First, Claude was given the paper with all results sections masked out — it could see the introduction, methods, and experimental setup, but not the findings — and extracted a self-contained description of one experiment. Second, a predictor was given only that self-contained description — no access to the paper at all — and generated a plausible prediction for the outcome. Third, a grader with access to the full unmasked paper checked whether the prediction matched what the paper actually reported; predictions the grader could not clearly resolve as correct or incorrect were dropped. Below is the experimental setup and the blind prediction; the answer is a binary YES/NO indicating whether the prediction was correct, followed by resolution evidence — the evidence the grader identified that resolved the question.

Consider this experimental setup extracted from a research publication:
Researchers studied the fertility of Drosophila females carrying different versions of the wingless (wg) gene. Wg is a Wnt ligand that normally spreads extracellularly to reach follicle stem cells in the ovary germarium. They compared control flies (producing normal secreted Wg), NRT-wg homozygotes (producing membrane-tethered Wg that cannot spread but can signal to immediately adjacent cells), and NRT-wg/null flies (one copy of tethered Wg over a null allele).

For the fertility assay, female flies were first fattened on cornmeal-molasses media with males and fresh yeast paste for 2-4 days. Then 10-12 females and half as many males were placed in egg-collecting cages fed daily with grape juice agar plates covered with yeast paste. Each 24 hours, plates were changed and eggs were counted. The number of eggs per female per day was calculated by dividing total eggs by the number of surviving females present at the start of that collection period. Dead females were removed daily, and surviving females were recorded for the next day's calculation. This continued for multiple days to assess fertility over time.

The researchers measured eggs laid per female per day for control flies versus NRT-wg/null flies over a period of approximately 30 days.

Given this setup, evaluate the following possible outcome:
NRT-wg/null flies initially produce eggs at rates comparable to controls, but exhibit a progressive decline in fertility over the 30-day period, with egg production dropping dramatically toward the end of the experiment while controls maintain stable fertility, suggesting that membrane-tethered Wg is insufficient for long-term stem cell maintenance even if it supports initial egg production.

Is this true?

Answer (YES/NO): NO